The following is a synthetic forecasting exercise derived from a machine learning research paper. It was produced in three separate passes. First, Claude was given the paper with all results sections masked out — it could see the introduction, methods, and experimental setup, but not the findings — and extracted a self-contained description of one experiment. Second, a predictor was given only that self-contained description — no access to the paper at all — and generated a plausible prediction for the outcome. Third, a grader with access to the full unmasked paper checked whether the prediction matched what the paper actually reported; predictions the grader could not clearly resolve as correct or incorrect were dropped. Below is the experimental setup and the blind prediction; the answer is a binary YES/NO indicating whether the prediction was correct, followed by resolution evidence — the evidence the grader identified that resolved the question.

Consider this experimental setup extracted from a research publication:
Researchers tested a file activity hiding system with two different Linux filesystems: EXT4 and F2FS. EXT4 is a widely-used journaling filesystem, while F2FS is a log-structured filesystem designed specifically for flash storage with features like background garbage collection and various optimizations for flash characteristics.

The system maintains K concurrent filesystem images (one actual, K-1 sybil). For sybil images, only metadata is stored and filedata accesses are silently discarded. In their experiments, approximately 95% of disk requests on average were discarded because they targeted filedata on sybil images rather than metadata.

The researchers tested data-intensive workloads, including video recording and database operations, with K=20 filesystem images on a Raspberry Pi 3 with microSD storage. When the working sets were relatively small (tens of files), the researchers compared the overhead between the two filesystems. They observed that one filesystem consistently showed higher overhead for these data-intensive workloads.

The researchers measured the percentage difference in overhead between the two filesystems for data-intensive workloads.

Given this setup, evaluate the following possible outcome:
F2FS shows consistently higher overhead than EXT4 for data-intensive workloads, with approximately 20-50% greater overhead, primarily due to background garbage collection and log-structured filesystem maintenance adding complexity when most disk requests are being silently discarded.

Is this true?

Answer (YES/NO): YES